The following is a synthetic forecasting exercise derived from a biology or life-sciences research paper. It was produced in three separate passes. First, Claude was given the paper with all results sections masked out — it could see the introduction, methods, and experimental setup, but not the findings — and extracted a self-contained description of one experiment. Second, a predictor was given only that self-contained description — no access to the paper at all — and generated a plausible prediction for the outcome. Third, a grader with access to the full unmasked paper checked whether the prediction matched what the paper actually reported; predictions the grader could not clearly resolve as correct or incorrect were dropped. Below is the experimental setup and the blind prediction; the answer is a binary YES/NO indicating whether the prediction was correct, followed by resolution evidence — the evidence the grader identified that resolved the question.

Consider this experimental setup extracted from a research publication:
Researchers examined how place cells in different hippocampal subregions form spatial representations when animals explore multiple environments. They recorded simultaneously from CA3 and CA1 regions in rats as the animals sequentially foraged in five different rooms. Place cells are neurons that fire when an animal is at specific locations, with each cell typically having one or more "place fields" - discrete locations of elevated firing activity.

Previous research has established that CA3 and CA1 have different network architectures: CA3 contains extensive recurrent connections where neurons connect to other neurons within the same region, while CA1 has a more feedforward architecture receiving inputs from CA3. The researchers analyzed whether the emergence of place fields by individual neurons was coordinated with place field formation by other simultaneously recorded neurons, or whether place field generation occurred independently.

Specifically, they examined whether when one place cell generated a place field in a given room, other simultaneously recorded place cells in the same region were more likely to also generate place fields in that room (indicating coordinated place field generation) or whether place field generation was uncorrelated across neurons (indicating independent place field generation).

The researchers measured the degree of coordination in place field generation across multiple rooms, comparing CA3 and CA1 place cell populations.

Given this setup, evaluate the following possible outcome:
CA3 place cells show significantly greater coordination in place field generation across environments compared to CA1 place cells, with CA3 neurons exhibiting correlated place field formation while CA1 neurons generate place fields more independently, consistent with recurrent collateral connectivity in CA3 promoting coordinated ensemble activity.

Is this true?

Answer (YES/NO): NO